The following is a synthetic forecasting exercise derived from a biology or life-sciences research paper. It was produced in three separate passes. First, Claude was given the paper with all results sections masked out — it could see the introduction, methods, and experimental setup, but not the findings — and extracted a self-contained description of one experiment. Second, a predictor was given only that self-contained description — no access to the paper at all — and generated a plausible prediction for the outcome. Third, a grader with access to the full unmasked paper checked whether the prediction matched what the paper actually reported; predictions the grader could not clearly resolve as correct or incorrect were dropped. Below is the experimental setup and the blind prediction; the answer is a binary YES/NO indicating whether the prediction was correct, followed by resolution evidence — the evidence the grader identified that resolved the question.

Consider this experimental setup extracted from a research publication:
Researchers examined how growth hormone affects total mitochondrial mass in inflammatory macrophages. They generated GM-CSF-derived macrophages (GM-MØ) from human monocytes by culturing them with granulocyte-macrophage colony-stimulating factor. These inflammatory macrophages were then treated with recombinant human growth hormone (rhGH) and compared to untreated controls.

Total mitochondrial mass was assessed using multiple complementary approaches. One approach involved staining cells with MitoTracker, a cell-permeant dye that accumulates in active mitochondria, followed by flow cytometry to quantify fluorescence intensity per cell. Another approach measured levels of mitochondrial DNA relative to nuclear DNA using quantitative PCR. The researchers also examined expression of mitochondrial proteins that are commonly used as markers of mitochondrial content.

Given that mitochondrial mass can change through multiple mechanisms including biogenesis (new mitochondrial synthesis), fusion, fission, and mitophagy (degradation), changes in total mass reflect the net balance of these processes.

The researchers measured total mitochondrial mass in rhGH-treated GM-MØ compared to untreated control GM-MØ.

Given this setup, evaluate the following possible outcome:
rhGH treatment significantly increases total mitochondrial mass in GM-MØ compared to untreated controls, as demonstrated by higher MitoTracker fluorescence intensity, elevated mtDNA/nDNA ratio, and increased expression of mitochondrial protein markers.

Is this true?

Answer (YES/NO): NO